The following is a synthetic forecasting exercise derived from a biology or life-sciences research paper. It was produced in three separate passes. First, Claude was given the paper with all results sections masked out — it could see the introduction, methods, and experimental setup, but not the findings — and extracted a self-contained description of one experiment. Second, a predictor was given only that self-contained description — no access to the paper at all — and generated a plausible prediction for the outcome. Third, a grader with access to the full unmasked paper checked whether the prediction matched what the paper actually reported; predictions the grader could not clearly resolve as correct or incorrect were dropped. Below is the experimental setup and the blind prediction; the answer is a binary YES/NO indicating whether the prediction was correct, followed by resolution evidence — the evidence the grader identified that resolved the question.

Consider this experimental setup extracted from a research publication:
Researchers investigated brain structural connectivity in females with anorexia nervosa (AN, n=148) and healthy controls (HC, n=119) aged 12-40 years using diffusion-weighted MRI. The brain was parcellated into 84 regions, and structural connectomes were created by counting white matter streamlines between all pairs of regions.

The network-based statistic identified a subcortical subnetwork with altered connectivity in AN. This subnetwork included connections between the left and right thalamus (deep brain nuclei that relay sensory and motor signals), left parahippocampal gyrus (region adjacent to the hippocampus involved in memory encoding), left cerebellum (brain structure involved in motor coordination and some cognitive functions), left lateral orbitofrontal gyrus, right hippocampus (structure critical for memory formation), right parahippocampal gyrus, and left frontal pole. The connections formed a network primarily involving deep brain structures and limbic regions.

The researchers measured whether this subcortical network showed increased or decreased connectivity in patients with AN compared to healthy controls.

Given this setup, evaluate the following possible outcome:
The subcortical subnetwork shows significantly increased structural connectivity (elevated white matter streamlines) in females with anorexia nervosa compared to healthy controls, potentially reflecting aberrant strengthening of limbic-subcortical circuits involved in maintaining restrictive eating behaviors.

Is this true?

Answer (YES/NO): NO